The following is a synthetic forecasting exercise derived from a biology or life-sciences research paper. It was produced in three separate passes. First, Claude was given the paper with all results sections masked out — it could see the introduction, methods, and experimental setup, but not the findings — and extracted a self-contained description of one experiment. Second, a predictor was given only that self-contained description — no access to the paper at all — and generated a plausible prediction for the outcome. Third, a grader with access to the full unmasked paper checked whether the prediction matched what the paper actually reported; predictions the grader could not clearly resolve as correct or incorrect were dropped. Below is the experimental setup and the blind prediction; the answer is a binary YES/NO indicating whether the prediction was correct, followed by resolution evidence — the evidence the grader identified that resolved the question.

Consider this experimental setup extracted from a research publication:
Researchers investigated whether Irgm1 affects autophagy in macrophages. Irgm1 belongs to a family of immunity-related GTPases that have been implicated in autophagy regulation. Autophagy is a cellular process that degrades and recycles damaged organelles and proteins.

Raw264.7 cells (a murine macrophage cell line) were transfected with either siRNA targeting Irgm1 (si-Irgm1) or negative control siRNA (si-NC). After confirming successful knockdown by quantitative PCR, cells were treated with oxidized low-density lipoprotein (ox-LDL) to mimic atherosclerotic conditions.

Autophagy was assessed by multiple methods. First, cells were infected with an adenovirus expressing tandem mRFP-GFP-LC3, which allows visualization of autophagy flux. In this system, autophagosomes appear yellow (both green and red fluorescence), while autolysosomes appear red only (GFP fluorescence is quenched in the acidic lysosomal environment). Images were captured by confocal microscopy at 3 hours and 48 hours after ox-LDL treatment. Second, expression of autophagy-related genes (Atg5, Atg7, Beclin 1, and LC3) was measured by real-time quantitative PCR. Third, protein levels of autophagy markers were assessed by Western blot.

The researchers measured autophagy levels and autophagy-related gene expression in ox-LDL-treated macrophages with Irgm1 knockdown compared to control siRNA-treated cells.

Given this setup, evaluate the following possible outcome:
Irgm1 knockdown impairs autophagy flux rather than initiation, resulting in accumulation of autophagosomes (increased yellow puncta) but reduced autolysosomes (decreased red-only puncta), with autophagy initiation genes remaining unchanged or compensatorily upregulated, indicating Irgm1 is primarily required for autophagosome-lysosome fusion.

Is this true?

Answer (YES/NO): NO